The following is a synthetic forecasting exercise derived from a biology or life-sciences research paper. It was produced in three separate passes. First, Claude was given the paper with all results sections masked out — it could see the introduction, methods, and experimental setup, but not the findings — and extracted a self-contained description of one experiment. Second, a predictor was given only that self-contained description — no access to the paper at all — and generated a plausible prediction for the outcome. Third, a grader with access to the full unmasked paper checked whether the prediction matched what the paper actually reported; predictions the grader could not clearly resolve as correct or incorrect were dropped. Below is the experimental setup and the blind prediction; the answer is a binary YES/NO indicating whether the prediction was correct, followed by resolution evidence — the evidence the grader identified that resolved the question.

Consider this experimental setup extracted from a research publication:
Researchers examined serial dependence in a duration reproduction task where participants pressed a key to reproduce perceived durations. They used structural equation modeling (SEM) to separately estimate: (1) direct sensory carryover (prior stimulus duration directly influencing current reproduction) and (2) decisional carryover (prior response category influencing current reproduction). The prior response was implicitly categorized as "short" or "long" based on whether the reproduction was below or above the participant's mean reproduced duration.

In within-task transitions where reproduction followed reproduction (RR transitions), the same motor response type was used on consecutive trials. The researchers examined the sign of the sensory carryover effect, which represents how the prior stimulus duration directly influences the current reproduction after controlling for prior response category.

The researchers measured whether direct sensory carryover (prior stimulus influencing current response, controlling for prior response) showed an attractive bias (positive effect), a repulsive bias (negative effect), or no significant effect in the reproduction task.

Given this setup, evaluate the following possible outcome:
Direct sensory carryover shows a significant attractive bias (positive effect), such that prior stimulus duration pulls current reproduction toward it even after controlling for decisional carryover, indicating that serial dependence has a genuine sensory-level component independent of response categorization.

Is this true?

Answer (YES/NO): NO